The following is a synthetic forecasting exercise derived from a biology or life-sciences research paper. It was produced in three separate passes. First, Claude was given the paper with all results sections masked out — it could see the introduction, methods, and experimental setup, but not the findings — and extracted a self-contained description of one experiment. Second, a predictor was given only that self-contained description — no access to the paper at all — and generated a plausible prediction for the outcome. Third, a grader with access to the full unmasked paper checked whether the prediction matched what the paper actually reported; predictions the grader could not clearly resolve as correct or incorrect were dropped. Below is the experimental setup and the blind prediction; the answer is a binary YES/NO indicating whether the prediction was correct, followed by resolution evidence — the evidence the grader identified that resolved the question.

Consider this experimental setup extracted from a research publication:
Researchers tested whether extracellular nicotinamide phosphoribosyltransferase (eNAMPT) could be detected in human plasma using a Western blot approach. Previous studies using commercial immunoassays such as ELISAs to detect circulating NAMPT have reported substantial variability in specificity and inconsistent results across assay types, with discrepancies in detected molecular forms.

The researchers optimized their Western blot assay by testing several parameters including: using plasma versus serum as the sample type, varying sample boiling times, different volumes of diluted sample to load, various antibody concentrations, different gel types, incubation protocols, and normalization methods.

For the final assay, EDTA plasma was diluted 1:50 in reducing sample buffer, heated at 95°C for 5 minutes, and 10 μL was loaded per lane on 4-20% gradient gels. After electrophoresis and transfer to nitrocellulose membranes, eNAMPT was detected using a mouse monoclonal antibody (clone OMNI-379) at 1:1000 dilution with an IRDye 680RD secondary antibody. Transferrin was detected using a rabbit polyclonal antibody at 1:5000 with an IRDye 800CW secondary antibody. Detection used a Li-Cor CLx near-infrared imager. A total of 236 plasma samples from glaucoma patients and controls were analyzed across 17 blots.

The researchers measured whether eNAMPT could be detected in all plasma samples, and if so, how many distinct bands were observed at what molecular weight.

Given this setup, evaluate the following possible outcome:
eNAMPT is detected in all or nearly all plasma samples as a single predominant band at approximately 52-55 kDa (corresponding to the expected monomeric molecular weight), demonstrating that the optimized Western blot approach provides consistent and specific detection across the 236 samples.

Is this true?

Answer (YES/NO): YES